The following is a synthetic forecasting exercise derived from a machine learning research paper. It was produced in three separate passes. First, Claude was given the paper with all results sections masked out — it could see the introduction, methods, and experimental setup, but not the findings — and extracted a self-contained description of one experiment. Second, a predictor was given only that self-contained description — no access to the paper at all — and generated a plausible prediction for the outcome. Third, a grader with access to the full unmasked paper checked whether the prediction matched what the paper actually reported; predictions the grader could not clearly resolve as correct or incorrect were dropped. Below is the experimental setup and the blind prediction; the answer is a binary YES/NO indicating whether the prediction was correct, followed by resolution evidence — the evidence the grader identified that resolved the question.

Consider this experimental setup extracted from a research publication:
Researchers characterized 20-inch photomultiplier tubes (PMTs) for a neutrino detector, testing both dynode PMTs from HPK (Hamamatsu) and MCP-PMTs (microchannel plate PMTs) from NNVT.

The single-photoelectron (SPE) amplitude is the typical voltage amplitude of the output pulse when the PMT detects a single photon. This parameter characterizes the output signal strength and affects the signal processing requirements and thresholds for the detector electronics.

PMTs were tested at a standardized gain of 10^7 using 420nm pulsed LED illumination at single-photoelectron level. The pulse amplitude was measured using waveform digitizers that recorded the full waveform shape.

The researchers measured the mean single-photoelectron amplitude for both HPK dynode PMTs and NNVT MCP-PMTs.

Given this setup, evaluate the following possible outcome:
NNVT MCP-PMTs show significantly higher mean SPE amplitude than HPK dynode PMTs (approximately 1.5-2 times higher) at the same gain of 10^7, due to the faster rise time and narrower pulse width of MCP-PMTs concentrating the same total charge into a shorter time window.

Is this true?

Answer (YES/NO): NO